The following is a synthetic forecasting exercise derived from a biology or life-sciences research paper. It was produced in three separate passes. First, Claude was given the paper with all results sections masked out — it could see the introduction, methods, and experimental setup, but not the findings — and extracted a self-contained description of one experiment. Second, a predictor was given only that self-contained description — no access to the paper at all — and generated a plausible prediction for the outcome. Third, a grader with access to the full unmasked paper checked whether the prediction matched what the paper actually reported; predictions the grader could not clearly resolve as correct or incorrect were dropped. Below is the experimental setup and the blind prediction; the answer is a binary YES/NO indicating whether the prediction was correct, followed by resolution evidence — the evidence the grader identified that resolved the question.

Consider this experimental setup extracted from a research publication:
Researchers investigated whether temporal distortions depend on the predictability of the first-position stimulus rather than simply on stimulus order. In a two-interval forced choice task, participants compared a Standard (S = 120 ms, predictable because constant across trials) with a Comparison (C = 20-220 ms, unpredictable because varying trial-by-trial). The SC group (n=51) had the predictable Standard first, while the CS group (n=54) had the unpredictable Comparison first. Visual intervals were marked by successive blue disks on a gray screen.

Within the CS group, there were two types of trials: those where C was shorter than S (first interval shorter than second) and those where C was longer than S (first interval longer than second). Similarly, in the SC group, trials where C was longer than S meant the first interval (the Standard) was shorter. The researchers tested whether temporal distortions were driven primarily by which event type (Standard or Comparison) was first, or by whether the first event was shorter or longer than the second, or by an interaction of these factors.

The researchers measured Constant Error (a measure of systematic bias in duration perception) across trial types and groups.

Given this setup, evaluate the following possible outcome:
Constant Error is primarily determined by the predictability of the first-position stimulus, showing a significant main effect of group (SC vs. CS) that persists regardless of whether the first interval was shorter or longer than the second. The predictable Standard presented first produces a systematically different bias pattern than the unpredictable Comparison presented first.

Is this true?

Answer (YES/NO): NO